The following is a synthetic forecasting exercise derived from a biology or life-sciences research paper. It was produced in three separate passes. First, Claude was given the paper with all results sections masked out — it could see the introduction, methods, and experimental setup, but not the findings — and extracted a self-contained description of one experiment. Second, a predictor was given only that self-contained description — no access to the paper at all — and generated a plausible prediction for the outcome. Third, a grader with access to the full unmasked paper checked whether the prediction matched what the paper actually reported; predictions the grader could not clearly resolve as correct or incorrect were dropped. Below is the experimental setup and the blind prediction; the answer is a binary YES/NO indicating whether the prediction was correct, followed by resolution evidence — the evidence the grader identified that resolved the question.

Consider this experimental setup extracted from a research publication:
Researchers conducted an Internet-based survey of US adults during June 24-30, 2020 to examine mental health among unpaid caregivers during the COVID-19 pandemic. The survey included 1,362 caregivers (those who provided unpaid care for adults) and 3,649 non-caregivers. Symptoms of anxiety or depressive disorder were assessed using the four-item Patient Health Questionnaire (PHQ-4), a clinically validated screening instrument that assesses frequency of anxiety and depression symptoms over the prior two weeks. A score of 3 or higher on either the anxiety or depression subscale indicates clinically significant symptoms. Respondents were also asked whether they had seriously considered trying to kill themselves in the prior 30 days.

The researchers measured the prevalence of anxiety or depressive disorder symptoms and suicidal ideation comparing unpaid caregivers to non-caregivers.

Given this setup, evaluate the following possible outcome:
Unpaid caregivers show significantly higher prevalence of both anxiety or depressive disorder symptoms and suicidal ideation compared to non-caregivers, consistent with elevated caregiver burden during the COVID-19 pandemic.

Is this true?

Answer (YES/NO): YES